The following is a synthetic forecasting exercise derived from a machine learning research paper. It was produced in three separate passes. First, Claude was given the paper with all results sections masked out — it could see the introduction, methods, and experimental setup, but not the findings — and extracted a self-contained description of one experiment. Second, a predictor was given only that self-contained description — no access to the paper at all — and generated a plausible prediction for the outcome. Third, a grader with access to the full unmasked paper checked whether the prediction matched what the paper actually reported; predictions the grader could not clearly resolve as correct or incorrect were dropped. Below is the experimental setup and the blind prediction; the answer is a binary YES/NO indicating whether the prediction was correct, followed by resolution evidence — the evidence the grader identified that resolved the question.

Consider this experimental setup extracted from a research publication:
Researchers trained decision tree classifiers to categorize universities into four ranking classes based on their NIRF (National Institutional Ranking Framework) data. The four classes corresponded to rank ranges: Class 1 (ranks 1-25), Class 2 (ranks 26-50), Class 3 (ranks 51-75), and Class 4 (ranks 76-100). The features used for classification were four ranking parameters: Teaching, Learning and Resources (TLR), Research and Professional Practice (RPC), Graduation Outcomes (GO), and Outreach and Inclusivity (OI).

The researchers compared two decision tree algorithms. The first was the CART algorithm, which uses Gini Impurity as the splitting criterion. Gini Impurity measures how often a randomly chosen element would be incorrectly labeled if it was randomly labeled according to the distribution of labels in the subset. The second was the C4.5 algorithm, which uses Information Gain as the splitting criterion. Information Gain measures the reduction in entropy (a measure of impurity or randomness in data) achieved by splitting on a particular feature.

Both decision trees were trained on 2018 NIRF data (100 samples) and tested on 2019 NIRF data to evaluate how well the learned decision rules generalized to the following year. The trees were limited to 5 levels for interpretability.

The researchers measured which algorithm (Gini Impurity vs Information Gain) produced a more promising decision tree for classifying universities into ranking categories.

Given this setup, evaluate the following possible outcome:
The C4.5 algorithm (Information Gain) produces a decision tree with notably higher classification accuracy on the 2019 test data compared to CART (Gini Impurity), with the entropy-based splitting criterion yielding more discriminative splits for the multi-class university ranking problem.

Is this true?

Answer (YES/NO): YES